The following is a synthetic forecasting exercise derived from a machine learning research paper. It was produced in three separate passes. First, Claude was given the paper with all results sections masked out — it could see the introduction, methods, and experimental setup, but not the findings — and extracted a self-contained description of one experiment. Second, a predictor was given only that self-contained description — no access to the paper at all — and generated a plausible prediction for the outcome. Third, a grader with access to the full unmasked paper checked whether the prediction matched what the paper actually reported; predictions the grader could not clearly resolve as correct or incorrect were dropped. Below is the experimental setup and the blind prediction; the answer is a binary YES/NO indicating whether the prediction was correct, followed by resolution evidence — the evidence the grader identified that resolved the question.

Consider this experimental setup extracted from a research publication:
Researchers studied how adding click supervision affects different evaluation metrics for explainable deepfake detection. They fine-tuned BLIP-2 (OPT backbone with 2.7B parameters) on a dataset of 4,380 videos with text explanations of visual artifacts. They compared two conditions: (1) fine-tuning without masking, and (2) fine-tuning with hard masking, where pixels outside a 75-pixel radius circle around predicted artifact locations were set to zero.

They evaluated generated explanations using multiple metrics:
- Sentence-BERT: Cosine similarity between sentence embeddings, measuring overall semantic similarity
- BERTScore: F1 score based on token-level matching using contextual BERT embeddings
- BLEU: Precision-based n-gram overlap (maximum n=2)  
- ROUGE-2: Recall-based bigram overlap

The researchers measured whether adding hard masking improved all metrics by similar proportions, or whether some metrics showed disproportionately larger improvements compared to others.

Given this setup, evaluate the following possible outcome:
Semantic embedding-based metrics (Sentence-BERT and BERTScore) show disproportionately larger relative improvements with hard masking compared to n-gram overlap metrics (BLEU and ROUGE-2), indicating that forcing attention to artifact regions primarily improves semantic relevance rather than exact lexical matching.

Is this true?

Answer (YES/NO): NO